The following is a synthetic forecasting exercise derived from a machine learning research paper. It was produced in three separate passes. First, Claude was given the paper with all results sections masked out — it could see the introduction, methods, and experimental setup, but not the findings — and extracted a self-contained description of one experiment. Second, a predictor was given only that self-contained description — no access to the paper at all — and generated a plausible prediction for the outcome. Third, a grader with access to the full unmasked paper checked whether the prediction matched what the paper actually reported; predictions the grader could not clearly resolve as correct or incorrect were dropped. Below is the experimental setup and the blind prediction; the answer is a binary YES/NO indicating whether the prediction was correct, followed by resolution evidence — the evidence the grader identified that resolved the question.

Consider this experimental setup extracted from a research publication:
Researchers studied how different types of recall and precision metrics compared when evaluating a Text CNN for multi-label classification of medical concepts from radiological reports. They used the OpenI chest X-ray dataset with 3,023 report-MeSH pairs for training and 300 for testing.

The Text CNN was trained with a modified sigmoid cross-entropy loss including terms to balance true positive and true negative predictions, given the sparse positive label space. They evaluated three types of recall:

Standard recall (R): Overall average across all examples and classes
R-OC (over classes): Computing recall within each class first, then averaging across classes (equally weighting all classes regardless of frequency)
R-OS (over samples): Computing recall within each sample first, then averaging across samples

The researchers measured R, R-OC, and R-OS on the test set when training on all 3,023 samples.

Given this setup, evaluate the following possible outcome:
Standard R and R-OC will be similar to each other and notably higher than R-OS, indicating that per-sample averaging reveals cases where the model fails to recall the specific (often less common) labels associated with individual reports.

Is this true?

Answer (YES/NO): NO